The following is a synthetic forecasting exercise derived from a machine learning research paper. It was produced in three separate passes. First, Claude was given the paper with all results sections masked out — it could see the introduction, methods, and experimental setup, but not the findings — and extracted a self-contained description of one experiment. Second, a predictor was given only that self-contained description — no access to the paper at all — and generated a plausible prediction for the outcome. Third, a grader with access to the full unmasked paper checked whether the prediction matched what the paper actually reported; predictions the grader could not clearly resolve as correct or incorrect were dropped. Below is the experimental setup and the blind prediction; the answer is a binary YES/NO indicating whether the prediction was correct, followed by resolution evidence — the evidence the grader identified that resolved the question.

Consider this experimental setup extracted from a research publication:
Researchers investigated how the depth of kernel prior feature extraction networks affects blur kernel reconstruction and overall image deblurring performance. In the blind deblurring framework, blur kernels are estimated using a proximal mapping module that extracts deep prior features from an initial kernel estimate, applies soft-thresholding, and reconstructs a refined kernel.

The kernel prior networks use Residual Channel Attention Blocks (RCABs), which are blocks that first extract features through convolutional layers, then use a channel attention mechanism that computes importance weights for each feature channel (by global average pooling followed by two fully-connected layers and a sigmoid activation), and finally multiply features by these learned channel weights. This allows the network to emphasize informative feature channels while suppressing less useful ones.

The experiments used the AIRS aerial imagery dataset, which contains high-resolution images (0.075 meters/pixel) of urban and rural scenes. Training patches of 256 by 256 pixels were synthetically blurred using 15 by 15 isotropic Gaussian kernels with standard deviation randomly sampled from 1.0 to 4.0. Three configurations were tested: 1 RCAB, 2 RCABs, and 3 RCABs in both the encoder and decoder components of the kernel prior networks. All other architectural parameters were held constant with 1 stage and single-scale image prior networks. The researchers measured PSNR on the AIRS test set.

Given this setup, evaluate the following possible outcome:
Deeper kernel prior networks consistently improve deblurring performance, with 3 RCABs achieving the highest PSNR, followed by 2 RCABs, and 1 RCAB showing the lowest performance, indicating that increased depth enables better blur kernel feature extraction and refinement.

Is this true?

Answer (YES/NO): NO